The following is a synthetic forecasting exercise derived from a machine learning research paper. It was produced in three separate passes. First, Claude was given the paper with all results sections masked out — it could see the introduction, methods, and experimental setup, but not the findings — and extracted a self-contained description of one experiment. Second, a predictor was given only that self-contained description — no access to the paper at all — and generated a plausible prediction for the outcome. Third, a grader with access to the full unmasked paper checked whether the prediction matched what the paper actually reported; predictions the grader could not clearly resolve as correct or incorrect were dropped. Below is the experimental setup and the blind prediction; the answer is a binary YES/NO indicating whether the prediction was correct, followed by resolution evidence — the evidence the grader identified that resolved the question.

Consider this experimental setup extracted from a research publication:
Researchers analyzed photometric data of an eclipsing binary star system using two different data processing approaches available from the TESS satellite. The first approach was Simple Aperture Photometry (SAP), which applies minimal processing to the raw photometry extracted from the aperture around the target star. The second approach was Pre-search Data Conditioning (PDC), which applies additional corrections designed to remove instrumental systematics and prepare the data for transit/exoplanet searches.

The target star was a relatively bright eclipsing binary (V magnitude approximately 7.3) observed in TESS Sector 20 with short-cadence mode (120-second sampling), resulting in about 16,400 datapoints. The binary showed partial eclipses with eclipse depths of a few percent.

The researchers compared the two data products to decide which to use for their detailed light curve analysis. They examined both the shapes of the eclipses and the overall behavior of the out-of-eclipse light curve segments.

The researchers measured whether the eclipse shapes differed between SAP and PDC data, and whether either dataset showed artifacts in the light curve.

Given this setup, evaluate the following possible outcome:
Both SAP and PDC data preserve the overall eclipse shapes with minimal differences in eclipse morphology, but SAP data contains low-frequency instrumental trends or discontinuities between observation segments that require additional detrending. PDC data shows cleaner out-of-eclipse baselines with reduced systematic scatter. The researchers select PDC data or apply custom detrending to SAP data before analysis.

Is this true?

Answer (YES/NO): NO